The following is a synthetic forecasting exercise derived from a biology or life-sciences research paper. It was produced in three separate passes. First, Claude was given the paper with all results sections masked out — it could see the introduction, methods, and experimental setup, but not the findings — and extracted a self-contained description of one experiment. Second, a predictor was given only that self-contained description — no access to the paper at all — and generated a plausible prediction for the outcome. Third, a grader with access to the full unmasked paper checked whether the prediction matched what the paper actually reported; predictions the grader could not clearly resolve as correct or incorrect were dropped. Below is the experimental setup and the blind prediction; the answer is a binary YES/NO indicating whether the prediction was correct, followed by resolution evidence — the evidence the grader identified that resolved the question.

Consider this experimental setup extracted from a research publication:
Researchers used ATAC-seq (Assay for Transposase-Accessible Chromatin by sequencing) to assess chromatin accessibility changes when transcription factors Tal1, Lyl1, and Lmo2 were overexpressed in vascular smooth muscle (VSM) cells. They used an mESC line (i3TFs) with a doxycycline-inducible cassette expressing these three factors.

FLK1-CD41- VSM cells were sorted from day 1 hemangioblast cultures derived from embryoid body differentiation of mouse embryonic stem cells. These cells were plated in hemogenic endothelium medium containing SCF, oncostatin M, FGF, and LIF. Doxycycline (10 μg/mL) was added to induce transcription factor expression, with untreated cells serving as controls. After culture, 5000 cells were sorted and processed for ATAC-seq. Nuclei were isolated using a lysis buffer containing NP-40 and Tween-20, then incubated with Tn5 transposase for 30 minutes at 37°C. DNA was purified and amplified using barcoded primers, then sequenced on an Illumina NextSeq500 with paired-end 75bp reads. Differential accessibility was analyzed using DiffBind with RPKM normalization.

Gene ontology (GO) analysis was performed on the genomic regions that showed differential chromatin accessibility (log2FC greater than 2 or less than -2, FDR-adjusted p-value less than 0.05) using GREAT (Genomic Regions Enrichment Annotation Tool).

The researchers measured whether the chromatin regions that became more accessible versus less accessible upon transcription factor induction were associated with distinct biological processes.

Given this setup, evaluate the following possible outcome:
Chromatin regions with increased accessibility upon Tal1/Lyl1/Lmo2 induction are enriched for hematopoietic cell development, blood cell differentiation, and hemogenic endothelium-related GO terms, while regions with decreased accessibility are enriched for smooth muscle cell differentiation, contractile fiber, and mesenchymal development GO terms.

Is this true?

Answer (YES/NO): NO